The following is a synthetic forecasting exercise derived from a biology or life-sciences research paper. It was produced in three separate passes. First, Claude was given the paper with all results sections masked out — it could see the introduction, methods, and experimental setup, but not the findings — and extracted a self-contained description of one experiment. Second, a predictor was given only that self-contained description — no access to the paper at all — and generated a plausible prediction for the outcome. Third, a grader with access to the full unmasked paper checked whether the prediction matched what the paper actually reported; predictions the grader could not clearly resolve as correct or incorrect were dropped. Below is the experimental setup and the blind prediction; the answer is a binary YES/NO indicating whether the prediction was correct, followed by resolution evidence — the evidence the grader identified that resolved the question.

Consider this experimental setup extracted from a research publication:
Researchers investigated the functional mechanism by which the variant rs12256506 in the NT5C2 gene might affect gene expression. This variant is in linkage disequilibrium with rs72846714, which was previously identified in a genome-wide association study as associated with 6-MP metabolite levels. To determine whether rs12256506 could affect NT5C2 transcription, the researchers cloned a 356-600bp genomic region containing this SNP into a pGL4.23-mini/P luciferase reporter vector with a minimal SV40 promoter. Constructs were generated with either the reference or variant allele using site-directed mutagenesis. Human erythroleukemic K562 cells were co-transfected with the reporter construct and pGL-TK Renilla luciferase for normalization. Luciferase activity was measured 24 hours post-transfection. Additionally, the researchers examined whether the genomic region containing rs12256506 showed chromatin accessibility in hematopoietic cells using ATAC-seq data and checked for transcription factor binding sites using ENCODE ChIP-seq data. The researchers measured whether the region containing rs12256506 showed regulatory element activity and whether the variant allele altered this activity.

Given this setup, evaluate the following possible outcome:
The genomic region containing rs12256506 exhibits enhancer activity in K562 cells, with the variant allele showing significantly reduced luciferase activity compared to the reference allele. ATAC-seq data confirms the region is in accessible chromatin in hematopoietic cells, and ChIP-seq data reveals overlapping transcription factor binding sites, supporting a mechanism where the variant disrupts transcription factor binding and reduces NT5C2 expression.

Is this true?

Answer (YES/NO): NO